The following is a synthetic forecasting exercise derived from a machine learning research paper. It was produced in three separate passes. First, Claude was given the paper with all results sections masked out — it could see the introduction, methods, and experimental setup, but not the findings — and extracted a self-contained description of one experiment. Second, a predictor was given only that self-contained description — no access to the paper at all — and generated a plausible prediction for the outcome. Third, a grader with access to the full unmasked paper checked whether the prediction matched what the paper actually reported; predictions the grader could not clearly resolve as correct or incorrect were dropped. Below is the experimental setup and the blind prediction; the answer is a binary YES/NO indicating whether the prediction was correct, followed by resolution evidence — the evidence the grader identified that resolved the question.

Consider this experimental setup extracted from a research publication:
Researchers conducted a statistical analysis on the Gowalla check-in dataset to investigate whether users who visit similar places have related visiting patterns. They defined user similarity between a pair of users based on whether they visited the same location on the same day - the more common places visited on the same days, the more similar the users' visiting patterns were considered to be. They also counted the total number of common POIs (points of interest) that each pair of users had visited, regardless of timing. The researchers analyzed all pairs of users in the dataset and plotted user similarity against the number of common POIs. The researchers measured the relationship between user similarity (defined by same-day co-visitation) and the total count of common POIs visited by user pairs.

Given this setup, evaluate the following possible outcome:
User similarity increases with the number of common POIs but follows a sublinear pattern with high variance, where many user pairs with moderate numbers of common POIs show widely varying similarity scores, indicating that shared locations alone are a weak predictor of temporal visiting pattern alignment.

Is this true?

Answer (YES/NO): NO